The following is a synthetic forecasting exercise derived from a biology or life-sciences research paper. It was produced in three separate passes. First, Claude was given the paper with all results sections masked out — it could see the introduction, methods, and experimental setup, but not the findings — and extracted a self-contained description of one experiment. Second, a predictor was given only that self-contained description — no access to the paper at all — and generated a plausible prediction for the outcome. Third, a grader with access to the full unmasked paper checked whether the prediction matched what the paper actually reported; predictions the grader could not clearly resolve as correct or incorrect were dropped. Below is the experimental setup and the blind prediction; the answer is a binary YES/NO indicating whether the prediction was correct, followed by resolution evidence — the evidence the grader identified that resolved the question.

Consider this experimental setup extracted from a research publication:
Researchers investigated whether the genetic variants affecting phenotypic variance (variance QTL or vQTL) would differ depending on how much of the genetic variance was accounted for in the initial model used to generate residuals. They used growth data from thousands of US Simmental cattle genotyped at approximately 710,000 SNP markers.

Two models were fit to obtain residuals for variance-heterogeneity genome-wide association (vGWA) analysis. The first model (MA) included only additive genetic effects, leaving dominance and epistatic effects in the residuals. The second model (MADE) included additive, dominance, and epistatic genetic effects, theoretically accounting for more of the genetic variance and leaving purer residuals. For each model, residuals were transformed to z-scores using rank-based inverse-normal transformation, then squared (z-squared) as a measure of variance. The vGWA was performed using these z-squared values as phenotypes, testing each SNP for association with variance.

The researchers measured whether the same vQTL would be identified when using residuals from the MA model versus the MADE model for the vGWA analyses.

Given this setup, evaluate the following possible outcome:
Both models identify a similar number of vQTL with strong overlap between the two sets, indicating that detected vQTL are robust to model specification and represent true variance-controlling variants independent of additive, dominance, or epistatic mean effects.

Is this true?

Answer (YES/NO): NO